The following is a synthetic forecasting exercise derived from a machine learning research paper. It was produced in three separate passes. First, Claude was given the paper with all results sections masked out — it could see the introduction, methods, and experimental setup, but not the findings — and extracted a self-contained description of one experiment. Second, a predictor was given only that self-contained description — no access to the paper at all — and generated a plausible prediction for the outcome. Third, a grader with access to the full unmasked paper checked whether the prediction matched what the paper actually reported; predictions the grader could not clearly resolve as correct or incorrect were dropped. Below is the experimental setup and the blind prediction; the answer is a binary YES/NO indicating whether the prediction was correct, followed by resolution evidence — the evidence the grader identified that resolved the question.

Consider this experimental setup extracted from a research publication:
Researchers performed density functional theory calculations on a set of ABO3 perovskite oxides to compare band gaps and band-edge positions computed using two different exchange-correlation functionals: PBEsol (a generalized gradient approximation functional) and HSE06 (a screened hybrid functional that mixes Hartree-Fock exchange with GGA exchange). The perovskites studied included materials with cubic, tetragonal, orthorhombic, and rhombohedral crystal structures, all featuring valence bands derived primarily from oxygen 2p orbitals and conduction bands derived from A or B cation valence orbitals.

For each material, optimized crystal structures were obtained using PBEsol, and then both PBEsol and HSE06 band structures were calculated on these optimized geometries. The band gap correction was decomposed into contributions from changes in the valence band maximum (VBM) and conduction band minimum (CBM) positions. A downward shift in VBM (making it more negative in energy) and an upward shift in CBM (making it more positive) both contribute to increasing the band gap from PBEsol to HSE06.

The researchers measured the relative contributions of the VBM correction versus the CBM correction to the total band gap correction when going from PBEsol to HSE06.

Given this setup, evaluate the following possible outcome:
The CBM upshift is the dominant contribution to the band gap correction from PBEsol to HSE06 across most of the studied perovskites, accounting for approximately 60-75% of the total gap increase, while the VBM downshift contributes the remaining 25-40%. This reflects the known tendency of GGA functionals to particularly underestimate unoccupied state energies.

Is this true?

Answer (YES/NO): NO